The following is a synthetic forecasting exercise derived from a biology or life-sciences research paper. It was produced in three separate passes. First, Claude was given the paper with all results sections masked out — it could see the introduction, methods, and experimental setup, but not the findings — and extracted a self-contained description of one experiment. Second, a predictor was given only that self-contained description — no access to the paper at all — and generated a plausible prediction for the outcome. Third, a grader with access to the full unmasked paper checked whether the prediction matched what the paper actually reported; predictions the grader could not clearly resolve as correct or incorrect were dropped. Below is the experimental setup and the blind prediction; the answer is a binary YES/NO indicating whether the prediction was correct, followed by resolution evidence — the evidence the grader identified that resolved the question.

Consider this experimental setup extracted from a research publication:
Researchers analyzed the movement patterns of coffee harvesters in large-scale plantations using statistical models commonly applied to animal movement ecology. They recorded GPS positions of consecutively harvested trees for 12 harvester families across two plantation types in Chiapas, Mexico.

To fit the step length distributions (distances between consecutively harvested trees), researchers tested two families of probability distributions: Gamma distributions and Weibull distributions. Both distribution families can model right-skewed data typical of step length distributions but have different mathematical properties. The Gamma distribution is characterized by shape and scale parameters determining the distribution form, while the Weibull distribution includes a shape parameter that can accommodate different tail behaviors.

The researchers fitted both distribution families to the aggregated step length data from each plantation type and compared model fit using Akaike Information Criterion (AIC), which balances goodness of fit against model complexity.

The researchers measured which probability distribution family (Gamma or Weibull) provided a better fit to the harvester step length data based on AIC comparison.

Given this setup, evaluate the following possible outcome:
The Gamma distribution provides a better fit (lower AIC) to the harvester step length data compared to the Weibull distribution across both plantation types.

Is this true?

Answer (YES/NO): YES